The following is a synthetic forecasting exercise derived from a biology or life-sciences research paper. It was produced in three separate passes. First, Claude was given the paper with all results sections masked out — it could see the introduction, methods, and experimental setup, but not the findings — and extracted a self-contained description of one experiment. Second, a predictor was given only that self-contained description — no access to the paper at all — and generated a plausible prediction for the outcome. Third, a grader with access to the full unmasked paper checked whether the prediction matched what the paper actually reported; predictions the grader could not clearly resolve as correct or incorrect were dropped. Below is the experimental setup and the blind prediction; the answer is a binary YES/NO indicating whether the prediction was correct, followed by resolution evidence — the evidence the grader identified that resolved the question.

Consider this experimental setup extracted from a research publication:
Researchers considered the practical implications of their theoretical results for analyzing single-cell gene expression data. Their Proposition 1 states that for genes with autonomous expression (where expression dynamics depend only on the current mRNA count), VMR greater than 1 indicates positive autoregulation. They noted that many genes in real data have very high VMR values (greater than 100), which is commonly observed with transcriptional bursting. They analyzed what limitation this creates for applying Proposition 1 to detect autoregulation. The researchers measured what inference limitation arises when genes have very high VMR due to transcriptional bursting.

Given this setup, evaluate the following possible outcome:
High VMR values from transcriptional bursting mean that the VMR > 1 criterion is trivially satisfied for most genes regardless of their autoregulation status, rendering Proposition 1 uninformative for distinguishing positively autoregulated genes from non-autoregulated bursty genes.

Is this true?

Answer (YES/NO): NO